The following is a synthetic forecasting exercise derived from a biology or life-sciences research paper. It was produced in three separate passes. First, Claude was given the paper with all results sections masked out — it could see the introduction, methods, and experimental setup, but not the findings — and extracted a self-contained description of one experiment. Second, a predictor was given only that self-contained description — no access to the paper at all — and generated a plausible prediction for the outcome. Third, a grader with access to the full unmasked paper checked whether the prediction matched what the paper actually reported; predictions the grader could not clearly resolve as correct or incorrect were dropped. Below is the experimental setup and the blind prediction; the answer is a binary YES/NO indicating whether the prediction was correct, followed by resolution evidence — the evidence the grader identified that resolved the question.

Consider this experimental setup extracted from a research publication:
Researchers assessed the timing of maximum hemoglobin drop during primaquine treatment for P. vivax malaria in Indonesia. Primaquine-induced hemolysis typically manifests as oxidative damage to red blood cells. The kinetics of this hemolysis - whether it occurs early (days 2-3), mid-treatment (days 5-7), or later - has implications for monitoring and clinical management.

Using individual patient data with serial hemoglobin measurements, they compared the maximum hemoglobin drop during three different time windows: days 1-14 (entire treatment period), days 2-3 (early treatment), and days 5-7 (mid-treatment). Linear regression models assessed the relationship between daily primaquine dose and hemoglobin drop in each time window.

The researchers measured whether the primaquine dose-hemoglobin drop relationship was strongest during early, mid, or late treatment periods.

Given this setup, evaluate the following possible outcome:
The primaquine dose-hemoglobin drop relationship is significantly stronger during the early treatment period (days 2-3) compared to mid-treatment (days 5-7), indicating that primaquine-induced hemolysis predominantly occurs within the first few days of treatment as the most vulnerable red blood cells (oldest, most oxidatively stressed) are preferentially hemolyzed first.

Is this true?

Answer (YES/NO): NO